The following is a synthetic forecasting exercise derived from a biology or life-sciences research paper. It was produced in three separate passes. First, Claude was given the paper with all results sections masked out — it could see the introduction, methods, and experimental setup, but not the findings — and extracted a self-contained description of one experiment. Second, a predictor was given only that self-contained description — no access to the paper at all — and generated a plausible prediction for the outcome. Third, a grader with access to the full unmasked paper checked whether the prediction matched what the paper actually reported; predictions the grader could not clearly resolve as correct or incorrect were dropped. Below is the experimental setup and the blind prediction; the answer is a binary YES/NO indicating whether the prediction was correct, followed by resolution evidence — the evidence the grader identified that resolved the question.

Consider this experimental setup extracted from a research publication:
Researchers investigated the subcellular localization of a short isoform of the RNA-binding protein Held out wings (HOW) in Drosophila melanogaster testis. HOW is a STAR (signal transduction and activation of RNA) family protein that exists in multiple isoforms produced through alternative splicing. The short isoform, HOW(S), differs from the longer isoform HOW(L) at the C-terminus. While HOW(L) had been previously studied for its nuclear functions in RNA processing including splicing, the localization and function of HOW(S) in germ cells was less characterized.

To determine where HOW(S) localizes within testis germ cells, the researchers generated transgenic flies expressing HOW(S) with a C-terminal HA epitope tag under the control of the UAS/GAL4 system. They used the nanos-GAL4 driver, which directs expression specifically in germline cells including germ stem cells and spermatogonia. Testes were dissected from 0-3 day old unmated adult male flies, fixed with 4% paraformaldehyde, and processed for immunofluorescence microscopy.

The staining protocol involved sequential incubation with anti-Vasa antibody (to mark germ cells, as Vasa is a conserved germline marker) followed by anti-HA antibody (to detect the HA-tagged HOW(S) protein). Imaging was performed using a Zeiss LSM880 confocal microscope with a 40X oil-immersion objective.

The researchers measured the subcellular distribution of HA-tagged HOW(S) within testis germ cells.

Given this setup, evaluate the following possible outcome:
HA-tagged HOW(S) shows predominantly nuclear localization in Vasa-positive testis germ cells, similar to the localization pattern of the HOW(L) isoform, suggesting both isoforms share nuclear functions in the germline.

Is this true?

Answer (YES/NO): NO